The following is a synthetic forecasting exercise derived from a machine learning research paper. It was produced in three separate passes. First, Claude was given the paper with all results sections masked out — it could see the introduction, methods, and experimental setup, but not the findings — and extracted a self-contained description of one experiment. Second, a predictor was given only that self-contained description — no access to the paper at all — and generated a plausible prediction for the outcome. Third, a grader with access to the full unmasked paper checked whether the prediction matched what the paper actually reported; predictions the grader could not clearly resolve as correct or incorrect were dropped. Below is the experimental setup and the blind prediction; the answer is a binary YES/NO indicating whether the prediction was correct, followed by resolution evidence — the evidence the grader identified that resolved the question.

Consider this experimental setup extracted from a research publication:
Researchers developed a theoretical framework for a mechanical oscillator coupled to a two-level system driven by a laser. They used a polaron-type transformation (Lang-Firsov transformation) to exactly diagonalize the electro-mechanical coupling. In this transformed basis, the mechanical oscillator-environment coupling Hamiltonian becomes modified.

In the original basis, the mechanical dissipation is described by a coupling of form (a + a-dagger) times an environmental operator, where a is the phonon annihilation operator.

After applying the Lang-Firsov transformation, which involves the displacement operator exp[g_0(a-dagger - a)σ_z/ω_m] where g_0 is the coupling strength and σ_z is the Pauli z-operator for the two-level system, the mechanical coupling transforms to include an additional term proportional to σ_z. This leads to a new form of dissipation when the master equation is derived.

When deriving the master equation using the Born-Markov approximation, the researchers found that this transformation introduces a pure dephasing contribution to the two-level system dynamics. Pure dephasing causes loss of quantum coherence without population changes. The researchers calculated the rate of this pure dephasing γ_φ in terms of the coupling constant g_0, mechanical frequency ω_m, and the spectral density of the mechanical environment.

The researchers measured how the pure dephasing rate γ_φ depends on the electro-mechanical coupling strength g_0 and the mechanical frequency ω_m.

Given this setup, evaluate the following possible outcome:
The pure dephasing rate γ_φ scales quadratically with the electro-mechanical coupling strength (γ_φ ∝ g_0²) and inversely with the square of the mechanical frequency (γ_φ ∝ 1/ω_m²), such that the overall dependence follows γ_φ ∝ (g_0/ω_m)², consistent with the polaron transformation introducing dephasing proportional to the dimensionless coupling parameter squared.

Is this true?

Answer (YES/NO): YES